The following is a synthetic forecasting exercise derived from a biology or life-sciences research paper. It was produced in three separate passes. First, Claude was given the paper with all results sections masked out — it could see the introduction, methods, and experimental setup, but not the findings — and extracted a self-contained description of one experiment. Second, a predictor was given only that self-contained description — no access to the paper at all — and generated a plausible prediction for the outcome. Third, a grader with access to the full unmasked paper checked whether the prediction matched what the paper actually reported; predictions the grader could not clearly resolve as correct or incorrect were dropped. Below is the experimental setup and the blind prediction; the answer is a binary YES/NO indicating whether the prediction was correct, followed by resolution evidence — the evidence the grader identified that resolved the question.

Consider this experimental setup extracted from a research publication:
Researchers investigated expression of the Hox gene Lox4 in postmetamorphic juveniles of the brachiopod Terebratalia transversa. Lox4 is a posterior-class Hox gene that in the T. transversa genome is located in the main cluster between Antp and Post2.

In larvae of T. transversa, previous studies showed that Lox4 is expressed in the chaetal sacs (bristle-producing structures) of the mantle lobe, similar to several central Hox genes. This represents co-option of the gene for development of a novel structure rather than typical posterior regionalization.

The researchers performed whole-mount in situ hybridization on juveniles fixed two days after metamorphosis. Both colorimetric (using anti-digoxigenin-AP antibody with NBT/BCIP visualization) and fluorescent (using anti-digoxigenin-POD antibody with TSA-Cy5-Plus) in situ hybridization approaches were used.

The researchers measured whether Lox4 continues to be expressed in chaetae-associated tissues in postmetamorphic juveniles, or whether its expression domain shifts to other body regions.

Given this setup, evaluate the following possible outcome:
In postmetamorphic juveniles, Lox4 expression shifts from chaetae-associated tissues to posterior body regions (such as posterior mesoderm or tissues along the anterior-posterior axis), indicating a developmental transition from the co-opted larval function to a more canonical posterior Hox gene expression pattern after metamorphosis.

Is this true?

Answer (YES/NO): NO